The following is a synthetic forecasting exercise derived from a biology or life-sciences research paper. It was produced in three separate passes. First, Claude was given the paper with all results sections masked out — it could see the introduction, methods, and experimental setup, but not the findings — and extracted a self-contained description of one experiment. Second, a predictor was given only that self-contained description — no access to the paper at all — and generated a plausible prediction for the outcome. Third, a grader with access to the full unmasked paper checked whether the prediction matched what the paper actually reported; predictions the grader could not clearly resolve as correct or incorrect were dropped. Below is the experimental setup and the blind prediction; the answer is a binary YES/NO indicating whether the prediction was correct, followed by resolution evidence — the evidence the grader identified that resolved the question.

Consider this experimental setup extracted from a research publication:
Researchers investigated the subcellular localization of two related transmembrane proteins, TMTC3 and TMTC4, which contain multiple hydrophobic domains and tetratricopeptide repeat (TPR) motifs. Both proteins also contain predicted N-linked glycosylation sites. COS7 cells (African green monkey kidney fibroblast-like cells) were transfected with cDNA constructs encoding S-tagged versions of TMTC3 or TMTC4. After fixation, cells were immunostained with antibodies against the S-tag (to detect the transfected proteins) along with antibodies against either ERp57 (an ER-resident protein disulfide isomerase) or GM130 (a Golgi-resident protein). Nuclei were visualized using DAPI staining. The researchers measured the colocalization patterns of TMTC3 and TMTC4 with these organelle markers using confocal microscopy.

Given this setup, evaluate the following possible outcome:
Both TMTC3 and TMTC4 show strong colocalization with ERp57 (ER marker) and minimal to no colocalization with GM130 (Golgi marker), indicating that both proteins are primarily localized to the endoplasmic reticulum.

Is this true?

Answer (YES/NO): YES